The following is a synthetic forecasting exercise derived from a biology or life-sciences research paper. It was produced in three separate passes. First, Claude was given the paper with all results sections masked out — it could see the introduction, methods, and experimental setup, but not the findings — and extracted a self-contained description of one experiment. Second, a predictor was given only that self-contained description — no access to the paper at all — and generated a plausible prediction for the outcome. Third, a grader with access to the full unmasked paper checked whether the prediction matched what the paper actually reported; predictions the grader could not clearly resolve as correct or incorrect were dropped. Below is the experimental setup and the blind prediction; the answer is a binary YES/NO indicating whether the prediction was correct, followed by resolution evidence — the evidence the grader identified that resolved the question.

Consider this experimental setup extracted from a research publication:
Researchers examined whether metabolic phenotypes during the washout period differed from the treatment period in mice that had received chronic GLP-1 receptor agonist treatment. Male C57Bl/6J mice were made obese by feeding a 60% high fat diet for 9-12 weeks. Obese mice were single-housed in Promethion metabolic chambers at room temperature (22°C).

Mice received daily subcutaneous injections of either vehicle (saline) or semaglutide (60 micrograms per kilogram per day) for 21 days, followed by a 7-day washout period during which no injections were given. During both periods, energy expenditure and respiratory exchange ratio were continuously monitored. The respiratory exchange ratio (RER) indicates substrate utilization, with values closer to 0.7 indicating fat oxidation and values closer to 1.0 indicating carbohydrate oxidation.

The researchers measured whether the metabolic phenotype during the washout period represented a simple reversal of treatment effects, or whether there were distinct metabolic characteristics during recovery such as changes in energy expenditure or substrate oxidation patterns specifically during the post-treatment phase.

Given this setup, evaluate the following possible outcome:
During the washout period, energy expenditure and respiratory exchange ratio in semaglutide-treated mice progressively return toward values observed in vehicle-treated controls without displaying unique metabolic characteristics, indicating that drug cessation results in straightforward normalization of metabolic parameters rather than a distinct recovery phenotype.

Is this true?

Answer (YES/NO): NO